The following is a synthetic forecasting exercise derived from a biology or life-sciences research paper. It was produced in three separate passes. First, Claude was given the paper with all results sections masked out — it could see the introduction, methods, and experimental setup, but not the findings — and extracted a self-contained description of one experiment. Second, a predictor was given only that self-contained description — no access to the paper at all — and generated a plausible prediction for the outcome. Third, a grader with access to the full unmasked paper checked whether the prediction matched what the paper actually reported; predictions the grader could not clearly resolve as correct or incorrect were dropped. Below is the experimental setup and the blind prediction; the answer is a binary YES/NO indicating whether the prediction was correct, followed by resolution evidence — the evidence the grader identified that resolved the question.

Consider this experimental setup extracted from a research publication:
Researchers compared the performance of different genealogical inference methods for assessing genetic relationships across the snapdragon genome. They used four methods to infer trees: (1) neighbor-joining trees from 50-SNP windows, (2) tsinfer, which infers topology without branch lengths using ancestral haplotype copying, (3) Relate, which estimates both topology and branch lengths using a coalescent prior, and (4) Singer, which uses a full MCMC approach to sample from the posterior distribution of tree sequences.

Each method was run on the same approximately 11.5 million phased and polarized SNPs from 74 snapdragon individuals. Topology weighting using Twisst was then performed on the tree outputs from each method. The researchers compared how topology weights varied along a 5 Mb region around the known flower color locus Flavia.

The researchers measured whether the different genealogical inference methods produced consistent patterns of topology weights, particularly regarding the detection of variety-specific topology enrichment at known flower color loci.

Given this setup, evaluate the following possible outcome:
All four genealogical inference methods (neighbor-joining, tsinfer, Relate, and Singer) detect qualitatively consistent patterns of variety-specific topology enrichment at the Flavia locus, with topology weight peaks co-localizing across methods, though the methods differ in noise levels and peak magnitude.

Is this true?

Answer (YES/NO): YES